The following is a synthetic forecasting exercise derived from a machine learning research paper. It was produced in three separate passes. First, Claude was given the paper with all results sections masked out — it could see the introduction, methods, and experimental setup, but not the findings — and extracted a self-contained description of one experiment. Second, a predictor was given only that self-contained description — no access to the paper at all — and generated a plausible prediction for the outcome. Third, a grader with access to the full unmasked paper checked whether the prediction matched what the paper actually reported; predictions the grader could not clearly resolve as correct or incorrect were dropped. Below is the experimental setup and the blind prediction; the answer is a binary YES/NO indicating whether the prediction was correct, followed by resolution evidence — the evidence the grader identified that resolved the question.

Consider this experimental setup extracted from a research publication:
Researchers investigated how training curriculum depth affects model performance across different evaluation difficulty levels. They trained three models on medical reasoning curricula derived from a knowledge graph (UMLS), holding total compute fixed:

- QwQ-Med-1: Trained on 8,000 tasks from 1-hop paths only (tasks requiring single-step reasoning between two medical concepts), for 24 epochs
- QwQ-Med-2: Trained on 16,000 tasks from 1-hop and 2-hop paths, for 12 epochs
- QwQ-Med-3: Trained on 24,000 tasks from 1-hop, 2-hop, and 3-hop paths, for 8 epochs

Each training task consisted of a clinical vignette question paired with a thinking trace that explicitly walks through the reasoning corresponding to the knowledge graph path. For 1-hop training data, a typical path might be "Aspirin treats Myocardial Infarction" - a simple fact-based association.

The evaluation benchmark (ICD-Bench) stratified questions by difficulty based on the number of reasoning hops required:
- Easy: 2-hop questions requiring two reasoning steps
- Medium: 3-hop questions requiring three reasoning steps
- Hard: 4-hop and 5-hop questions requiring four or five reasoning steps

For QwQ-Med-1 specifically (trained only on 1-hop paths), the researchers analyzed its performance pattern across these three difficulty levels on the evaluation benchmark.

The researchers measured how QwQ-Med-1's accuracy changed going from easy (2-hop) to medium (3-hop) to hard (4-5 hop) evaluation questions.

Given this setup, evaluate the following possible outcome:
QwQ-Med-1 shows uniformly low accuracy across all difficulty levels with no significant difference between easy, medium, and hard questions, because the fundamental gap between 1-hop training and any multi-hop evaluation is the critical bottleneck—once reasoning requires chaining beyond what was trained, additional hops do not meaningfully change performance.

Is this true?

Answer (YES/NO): NO